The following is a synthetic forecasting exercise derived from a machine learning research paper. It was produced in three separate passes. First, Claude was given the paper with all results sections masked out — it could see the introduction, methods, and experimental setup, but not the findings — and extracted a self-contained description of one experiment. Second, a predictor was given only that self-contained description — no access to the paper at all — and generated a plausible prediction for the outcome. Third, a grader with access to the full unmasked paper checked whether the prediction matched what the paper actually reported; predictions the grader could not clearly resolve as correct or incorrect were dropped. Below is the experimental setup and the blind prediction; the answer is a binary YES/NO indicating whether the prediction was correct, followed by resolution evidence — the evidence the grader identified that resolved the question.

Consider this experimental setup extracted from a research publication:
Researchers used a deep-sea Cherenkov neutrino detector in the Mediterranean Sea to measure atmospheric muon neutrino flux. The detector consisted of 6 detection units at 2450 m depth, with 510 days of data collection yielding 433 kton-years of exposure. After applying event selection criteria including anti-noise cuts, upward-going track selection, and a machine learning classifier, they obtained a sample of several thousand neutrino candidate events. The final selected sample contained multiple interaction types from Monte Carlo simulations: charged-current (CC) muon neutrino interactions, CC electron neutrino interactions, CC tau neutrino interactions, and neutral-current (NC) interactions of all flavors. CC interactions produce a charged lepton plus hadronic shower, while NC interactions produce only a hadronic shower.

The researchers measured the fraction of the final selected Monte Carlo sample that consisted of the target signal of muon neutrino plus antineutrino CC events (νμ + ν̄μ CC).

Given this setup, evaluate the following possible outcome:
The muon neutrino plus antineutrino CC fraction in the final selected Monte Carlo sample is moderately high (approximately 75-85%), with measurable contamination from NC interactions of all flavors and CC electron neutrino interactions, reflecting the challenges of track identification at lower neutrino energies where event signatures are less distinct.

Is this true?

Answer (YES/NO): YES